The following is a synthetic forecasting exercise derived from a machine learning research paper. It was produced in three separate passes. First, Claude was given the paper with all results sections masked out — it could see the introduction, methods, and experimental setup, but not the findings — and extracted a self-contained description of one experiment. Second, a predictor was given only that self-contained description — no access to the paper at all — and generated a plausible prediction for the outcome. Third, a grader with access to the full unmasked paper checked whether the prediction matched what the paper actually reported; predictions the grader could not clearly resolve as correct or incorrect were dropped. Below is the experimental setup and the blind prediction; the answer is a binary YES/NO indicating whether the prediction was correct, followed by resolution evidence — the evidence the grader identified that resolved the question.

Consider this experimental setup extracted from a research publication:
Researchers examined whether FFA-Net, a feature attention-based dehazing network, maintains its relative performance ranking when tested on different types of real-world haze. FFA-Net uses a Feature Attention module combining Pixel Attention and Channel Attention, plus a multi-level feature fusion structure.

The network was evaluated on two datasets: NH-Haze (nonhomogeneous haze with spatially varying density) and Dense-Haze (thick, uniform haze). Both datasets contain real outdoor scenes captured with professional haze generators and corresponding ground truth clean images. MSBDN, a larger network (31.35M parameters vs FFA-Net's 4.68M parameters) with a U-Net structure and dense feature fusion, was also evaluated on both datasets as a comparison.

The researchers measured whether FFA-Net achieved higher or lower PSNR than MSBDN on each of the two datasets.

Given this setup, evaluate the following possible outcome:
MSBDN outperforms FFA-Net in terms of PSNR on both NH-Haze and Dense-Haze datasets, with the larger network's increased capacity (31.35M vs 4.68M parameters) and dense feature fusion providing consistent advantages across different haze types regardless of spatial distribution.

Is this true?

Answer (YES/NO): YES